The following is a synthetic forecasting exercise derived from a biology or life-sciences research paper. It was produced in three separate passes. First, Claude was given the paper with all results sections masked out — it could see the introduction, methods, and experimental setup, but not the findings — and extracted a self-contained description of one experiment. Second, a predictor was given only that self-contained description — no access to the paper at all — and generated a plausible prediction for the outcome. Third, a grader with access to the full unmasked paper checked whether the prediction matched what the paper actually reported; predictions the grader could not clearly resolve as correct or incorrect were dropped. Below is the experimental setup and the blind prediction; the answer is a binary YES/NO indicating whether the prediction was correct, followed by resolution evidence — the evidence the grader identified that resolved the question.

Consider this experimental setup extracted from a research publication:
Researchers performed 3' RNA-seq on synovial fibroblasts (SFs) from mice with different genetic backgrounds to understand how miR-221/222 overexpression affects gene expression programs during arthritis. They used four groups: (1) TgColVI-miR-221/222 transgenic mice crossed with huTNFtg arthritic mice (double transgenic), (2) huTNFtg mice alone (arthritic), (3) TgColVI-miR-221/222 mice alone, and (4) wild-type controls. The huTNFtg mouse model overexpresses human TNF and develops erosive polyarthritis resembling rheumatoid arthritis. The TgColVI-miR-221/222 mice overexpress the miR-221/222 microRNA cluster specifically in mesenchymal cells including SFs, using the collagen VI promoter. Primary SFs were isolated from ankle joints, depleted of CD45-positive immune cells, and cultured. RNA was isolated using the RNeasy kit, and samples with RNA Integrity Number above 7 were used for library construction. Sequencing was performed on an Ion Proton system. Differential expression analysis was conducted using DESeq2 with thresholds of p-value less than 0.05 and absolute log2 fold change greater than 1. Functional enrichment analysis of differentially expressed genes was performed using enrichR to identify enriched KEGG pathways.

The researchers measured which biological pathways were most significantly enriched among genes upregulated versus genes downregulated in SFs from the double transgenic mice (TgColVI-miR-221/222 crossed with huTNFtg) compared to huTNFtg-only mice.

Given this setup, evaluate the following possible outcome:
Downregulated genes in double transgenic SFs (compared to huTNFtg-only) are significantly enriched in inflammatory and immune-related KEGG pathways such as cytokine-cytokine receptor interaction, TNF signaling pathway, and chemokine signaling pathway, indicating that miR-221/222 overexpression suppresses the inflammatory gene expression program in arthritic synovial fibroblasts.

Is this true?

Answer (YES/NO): NO